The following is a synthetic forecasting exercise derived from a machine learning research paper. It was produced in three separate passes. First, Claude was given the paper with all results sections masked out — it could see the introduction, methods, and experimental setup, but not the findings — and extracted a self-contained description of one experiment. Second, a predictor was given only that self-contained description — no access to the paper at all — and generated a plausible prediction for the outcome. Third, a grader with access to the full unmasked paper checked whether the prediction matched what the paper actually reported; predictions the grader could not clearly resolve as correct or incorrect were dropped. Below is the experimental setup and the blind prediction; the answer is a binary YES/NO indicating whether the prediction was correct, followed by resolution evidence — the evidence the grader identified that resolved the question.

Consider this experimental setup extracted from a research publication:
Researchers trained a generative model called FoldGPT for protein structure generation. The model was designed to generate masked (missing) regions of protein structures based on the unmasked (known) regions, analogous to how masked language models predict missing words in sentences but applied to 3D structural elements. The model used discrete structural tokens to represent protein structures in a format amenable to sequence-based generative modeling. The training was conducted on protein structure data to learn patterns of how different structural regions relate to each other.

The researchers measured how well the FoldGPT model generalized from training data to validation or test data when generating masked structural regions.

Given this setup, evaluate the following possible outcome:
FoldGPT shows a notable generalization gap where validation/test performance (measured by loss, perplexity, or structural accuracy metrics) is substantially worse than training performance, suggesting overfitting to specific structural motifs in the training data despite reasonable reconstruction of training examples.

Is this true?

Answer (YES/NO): YES